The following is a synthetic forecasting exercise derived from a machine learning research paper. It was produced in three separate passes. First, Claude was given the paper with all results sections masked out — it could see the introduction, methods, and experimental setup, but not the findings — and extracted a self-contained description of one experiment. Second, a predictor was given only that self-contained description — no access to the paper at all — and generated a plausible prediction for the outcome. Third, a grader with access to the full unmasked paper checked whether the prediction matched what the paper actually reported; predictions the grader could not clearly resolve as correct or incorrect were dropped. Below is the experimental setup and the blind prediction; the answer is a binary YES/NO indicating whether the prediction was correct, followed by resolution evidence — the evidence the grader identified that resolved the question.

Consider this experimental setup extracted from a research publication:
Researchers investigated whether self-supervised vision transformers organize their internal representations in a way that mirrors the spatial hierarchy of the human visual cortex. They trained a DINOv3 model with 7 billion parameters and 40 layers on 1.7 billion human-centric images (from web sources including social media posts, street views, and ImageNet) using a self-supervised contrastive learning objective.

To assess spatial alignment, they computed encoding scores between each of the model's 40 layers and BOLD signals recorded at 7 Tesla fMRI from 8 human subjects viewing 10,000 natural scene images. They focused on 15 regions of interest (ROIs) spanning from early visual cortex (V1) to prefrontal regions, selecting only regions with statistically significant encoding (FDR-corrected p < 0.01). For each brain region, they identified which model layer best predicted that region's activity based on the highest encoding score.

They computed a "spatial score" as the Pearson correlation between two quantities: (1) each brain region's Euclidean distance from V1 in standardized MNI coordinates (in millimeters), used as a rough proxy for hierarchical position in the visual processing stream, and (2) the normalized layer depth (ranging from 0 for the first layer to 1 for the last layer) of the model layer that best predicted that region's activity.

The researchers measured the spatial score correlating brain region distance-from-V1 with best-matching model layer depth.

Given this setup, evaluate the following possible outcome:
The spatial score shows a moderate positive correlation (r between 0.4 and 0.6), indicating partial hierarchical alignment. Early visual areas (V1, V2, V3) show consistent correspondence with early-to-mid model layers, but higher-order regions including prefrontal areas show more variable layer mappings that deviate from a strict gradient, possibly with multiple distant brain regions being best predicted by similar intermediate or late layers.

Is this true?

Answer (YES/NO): NO